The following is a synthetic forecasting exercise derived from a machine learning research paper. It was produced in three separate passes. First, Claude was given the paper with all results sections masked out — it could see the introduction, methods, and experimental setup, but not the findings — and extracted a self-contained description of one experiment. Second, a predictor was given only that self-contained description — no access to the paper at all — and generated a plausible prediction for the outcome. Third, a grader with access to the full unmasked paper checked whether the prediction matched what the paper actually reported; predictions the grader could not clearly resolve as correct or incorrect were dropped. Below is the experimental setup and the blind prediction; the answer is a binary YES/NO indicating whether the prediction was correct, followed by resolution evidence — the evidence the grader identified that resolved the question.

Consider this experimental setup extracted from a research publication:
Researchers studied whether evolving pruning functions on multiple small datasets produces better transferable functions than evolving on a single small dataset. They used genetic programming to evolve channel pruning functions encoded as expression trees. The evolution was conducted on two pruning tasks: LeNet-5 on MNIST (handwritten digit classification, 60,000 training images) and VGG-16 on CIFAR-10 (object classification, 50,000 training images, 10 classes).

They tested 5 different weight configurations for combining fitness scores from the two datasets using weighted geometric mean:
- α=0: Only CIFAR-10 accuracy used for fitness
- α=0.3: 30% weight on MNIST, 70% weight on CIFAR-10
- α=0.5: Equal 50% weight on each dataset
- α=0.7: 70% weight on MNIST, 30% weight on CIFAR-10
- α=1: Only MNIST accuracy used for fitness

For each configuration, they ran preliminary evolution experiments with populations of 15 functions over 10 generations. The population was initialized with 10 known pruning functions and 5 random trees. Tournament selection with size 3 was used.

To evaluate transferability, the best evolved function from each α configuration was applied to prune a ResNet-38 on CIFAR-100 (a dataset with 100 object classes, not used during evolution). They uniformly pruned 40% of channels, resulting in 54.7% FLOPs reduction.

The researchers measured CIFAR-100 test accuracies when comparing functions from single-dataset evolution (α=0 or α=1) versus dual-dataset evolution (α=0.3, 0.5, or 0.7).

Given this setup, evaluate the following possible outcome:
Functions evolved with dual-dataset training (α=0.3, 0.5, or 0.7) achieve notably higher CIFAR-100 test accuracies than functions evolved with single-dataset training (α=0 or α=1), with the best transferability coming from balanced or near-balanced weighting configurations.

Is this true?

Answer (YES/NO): YES